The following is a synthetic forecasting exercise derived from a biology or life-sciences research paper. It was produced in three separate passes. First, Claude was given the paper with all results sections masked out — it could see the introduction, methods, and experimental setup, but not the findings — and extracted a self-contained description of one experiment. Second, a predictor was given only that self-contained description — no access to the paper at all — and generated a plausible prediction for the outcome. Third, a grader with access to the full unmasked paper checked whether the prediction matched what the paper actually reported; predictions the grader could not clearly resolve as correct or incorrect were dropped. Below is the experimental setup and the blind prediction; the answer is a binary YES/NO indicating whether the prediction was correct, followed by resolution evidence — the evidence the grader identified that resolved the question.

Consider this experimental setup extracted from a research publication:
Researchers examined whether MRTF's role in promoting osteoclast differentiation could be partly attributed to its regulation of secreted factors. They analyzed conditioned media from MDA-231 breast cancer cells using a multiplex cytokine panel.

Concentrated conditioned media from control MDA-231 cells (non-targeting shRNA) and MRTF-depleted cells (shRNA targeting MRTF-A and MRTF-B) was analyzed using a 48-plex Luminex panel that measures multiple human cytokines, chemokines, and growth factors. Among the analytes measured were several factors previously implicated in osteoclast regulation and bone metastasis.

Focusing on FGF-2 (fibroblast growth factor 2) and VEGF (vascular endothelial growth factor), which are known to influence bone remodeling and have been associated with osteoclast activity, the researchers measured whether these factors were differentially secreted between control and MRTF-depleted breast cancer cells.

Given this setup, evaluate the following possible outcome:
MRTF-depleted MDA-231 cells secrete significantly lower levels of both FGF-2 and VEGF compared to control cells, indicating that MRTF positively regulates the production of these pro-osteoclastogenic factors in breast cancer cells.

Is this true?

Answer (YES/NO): NO